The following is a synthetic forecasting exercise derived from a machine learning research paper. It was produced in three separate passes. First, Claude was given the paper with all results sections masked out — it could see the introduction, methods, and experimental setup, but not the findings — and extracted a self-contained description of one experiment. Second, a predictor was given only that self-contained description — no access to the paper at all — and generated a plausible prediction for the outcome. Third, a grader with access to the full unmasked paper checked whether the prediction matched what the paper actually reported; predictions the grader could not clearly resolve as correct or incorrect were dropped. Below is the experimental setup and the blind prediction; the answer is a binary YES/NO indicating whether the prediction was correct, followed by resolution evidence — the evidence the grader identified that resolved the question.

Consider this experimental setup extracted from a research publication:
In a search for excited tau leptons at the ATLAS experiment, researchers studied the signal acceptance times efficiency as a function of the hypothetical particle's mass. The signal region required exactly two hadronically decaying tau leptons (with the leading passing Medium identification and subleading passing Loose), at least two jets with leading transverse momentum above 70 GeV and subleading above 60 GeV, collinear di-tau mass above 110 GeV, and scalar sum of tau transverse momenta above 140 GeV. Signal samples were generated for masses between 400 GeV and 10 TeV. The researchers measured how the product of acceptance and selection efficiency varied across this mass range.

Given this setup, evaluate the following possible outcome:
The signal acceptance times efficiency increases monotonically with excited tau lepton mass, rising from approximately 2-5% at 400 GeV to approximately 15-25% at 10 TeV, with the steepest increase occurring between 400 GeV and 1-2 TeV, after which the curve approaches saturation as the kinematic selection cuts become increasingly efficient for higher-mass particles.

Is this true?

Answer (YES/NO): NO